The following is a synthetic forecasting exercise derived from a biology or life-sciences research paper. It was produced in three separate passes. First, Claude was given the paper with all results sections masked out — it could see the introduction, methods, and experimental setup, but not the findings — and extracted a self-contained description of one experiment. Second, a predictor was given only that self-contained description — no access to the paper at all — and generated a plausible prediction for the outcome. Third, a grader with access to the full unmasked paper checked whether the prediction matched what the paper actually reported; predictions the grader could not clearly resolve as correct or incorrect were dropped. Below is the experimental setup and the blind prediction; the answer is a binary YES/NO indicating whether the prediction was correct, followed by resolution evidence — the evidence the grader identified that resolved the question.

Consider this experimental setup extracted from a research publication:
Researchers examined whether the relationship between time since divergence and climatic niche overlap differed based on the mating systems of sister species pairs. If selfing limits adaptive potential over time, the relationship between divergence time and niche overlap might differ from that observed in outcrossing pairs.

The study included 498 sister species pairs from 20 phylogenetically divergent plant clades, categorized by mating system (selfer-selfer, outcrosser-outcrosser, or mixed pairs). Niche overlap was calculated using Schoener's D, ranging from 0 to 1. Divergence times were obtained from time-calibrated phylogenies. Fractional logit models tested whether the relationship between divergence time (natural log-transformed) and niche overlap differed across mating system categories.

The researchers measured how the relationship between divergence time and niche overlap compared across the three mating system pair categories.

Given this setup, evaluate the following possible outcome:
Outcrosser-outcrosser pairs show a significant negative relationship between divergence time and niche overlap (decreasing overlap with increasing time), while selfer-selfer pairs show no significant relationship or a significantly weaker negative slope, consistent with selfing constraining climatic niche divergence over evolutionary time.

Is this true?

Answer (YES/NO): NO